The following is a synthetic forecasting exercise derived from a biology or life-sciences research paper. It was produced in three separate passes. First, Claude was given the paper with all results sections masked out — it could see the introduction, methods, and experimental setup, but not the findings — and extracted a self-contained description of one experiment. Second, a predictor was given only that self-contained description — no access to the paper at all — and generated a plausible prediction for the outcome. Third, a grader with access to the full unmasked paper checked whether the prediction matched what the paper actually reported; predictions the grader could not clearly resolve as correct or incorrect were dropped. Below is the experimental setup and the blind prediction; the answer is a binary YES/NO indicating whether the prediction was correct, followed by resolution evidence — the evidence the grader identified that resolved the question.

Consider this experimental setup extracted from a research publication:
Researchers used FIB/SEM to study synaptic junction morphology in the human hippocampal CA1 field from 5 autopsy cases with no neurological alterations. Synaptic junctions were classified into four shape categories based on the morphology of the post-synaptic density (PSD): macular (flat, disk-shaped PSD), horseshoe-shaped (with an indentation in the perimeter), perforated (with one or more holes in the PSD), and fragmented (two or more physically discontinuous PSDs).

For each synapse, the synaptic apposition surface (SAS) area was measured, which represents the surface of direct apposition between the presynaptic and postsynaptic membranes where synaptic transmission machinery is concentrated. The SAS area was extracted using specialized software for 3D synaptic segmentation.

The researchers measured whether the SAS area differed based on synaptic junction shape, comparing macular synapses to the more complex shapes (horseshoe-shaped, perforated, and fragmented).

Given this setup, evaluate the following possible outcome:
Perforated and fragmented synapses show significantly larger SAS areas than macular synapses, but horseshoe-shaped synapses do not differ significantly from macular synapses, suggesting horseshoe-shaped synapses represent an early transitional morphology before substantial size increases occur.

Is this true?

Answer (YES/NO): NO